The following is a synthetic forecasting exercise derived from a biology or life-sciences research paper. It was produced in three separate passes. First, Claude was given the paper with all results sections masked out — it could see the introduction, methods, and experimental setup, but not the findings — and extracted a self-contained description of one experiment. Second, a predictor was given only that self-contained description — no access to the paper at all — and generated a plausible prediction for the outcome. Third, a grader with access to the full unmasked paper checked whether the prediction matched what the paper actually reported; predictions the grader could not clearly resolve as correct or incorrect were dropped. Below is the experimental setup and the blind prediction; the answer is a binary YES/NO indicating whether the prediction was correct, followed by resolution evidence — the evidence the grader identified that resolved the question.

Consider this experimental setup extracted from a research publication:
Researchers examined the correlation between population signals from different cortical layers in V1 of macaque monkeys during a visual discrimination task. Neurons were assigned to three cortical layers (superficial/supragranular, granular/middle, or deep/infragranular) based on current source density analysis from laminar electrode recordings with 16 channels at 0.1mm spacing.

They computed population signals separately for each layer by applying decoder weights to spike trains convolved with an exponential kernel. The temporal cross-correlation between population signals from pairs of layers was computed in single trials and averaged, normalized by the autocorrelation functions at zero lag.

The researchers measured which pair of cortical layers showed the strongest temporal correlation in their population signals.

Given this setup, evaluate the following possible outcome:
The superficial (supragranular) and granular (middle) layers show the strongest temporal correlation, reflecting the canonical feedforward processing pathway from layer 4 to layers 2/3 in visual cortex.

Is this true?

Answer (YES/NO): YES